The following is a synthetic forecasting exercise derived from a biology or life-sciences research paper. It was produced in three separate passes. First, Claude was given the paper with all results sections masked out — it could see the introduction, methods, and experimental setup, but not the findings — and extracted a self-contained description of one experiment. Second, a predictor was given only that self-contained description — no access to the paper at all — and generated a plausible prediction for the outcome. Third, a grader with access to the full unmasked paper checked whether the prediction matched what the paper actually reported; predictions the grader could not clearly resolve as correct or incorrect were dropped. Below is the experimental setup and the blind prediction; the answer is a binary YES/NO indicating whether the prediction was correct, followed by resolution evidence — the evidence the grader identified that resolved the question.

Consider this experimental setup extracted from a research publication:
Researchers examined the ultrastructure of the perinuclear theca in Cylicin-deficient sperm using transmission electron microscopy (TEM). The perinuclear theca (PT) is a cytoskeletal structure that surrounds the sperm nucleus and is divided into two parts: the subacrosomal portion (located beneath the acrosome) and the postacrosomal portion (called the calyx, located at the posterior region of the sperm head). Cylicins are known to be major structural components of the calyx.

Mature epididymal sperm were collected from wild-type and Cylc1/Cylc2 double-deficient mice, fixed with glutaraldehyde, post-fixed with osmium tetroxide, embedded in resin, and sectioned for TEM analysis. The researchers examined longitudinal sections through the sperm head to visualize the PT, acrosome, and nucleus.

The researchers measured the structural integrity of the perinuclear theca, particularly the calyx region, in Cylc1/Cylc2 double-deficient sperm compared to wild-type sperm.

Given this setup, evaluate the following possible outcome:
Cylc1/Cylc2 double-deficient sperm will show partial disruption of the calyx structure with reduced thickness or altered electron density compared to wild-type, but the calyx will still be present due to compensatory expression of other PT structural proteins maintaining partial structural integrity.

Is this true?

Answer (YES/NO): NO